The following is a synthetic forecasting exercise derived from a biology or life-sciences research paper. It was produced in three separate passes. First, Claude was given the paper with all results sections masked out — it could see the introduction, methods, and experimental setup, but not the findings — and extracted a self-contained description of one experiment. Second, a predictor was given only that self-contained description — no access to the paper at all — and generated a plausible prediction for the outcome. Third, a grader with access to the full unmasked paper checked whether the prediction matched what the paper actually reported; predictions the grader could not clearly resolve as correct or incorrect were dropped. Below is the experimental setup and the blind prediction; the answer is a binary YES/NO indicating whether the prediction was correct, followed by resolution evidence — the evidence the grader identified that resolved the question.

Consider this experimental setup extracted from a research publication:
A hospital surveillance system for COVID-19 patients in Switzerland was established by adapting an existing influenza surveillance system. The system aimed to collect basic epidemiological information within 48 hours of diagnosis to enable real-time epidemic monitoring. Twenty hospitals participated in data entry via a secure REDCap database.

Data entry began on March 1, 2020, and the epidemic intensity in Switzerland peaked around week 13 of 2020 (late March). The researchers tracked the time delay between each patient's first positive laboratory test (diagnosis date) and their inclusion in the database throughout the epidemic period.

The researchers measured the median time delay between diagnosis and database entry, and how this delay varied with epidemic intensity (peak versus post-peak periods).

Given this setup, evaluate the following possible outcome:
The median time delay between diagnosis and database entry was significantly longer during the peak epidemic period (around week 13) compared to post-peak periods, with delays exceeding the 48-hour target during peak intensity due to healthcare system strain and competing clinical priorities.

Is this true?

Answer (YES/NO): YES